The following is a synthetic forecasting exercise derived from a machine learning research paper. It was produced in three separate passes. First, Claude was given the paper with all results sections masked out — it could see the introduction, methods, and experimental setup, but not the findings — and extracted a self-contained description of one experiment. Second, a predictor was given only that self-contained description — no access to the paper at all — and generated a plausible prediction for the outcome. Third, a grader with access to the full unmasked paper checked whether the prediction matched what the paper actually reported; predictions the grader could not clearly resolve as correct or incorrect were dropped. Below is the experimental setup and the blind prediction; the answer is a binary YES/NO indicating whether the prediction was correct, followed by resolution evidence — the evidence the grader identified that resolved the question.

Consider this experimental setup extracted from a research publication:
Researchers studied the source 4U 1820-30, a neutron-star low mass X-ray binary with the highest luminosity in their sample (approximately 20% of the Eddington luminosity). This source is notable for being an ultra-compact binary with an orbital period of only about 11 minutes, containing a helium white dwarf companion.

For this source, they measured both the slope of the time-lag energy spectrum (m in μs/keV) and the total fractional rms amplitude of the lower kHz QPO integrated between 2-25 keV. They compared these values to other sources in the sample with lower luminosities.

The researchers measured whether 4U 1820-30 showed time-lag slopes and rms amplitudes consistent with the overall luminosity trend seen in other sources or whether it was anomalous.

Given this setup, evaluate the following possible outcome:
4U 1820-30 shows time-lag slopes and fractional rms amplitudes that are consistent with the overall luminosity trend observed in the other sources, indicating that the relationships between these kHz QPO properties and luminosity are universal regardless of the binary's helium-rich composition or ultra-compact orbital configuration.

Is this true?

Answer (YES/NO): YES